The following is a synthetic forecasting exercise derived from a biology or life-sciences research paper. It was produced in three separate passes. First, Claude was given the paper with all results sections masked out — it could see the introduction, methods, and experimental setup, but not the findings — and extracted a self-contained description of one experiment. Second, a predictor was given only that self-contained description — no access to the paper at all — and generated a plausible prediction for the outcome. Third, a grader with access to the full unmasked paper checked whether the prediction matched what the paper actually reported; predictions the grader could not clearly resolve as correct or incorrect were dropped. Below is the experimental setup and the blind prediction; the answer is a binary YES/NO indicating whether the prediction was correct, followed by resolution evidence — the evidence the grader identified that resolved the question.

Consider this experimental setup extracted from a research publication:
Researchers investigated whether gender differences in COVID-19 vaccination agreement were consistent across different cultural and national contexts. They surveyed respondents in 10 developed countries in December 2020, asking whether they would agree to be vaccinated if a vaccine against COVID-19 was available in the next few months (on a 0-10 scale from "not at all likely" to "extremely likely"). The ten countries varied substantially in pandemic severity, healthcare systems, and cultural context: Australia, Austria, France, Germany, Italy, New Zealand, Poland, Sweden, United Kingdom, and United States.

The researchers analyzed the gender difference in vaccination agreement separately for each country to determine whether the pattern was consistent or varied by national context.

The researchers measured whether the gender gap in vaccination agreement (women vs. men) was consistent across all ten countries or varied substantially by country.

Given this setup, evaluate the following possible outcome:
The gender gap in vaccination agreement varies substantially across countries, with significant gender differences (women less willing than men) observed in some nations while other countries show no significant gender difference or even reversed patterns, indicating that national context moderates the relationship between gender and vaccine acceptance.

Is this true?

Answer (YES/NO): NO